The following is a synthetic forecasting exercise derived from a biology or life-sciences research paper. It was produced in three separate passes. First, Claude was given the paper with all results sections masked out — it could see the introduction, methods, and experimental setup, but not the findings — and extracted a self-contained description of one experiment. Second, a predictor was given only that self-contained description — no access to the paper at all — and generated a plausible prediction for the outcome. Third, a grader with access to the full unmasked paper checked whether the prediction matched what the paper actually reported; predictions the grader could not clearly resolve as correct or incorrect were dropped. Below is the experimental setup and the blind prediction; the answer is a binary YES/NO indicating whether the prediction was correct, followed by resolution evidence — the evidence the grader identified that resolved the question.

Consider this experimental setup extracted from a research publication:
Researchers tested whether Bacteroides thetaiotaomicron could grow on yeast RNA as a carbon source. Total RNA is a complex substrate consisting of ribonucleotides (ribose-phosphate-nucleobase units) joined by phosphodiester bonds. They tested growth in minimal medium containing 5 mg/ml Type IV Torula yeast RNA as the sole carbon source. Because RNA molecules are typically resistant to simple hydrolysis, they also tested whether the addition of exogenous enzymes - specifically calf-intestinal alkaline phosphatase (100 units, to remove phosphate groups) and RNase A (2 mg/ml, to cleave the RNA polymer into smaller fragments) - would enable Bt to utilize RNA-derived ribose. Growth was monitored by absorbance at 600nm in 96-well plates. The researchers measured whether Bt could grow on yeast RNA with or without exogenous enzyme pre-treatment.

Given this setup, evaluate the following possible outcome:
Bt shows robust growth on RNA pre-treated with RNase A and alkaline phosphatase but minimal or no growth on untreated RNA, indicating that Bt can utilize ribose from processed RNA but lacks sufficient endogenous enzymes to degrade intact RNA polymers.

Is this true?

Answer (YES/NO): YES